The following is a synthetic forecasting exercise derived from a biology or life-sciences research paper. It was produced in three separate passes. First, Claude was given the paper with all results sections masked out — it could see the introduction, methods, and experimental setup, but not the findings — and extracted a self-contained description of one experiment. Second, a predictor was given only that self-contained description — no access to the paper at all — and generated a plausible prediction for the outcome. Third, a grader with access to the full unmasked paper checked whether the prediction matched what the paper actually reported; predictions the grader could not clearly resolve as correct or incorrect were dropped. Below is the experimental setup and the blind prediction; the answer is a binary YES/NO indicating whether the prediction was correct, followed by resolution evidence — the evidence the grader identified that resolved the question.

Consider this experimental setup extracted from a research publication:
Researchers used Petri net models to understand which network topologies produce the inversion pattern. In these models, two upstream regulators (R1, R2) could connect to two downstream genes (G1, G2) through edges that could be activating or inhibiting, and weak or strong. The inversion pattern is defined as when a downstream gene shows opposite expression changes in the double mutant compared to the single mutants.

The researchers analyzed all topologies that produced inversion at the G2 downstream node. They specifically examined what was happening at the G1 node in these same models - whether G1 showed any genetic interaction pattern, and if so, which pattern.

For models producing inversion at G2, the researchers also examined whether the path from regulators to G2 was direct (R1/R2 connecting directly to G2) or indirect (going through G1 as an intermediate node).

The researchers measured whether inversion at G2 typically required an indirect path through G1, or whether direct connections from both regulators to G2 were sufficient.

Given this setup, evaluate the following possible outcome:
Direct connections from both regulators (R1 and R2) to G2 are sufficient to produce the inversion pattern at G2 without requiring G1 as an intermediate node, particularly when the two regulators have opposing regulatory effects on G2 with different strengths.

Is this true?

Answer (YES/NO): NO